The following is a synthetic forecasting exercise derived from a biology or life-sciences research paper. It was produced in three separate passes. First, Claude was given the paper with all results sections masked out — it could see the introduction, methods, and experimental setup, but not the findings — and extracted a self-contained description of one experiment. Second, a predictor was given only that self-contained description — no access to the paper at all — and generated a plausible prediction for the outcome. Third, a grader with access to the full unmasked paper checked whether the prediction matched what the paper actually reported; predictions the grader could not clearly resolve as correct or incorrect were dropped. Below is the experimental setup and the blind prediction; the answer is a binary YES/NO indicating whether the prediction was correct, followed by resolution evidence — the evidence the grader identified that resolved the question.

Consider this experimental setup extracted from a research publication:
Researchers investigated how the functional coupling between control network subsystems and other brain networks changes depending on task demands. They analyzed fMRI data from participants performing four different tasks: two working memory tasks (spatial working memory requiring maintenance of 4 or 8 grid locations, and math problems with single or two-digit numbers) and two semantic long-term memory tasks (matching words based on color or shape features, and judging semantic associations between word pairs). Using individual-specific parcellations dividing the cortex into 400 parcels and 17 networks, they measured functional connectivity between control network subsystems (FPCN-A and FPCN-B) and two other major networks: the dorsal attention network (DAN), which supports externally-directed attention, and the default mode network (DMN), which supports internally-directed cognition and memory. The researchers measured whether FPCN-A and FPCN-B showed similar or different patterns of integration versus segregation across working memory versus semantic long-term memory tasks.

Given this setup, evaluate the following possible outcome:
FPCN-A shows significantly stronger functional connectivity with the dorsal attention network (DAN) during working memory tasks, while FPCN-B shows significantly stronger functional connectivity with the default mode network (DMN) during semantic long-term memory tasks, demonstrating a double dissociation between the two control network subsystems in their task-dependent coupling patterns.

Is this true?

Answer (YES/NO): NO